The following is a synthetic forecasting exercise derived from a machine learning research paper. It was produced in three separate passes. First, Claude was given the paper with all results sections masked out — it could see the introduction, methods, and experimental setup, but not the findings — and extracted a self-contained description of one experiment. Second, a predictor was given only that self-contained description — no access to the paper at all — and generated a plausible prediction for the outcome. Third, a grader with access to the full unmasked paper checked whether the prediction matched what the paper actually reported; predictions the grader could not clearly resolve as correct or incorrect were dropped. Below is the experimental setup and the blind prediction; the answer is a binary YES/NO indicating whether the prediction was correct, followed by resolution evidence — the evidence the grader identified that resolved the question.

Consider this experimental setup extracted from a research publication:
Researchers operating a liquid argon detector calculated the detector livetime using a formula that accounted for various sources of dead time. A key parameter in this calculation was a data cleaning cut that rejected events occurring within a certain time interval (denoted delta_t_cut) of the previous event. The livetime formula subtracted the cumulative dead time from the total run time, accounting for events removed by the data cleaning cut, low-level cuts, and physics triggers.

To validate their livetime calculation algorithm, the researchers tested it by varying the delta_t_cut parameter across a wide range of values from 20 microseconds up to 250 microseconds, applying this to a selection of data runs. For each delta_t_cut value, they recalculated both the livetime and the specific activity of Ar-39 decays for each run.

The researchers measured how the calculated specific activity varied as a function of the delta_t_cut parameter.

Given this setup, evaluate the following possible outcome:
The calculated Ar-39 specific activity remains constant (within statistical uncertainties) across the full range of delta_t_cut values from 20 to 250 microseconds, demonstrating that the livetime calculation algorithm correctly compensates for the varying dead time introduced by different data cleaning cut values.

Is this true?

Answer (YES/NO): YES